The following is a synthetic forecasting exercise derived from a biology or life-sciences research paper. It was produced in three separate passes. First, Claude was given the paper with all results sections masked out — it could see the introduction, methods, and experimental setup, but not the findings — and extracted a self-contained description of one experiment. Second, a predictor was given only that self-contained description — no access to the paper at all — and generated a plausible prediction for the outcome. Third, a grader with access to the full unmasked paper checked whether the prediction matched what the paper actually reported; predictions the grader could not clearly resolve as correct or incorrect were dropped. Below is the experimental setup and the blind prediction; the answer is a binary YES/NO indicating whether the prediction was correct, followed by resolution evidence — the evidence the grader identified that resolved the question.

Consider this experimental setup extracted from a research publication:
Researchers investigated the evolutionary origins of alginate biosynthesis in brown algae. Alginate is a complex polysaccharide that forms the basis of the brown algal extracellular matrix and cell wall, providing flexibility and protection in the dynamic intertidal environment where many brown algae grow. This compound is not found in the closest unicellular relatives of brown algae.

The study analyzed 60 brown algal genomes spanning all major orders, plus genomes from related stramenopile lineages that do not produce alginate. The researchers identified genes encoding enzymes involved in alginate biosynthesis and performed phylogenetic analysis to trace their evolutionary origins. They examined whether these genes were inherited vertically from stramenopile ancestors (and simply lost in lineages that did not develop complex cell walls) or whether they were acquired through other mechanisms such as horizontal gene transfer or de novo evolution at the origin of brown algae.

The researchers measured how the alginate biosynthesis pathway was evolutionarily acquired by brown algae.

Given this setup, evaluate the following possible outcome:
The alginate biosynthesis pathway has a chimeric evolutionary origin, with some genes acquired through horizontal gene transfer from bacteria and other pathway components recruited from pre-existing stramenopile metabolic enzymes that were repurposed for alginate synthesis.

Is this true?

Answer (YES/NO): NO